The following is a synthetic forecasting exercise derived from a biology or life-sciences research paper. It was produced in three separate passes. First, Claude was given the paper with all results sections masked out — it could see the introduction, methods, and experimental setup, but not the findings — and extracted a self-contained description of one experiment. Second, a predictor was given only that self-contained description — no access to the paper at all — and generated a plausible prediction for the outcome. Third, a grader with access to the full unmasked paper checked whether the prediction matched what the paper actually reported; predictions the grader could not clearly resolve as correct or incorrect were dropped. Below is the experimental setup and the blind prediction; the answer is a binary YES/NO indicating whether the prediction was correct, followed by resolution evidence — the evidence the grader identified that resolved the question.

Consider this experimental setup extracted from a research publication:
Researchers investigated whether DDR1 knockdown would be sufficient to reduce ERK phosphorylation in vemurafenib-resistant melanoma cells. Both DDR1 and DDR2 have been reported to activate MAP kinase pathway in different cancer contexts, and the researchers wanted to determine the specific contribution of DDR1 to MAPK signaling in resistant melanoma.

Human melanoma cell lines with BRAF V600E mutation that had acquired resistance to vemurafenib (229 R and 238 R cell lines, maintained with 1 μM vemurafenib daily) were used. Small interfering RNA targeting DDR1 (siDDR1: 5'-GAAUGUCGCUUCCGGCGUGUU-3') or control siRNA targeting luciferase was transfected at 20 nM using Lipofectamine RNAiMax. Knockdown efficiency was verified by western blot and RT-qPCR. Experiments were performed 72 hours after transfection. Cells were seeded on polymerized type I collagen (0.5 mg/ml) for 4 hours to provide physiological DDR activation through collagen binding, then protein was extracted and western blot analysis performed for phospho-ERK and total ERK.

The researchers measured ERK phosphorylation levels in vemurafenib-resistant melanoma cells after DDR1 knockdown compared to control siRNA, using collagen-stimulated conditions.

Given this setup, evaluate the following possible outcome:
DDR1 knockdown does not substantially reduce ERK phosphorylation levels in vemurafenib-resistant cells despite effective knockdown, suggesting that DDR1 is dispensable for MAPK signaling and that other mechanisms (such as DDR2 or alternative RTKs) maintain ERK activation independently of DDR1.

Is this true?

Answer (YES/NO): NO